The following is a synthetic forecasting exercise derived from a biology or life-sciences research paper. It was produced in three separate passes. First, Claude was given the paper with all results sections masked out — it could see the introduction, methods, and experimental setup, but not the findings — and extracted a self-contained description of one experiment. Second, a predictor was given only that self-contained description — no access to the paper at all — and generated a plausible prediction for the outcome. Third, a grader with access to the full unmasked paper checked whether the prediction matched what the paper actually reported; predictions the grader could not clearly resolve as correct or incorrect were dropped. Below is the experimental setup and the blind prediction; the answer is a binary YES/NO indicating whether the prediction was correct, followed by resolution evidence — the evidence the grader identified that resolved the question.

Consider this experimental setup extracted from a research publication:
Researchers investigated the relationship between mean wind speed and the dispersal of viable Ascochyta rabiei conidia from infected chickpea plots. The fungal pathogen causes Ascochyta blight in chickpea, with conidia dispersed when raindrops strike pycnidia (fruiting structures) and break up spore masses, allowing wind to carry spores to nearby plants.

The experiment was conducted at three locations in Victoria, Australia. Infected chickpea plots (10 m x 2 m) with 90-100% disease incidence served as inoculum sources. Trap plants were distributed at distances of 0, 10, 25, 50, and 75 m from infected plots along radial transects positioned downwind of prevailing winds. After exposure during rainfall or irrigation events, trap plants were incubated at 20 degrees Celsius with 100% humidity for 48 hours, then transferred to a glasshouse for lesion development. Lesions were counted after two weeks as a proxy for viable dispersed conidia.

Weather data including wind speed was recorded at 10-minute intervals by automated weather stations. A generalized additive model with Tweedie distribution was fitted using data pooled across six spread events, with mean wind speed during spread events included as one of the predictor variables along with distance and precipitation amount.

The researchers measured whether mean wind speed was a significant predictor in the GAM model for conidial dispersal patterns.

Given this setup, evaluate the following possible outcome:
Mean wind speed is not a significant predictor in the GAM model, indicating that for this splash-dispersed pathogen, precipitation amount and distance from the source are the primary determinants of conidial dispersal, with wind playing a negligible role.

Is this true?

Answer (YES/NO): NO